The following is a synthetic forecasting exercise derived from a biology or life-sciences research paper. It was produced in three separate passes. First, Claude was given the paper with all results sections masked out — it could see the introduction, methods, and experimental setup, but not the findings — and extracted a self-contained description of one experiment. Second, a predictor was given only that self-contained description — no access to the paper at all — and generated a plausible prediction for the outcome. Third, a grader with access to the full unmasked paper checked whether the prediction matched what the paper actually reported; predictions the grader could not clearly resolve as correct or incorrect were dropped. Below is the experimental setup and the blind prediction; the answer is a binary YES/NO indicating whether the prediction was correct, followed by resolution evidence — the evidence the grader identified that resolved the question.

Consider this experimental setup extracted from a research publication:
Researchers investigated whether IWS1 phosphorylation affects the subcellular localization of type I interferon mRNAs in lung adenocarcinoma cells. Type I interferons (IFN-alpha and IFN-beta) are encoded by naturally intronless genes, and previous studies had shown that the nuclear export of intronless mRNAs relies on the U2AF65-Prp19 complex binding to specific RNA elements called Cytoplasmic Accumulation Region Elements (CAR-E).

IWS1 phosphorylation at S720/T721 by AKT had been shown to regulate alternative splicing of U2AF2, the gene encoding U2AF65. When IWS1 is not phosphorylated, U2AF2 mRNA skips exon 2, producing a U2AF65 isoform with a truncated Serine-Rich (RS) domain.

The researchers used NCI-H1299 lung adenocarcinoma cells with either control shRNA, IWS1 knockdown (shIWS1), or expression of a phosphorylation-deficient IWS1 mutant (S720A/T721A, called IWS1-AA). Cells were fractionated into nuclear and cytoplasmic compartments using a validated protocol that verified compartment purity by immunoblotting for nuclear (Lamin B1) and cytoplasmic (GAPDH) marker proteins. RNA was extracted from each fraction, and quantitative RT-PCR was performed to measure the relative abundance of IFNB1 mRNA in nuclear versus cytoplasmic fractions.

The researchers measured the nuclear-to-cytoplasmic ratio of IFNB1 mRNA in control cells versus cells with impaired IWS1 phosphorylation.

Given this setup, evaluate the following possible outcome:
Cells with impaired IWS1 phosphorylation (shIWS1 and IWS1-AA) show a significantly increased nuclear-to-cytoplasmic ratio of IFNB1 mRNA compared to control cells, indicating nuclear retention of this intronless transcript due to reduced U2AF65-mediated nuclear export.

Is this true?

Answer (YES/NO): YES